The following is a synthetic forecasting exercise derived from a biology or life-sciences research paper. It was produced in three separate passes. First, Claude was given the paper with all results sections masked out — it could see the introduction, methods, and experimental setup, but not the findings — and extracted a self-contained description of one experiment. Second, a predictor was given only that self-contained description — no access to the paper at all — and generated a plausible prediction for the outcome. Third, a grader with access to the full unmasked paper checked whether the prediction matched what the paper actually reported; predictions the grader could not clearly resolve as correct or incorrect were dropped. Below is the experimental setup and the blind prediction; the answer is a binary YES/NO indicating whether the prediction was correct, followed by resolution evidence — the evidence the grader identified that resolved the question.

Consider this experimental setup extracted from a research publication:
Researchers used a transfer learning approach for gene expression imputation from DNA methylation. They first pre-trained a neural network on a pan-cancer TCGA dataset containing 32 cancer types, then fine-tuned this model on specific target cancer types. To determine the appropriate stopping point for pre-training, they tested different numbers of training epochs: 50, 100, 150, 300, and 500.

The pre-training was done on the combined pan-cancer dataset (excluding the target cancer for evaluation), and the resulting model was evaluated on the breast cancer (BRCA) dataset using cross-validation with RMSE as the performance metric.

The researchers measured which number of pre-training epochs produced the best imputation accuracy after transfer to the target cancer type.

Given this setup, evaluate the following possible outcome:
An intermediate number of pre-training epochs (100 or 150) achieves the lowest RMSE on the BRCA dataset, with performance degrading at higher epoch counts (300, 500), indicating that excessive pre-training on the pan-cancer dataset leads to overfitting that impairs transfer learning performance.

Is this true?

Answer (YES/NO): NO